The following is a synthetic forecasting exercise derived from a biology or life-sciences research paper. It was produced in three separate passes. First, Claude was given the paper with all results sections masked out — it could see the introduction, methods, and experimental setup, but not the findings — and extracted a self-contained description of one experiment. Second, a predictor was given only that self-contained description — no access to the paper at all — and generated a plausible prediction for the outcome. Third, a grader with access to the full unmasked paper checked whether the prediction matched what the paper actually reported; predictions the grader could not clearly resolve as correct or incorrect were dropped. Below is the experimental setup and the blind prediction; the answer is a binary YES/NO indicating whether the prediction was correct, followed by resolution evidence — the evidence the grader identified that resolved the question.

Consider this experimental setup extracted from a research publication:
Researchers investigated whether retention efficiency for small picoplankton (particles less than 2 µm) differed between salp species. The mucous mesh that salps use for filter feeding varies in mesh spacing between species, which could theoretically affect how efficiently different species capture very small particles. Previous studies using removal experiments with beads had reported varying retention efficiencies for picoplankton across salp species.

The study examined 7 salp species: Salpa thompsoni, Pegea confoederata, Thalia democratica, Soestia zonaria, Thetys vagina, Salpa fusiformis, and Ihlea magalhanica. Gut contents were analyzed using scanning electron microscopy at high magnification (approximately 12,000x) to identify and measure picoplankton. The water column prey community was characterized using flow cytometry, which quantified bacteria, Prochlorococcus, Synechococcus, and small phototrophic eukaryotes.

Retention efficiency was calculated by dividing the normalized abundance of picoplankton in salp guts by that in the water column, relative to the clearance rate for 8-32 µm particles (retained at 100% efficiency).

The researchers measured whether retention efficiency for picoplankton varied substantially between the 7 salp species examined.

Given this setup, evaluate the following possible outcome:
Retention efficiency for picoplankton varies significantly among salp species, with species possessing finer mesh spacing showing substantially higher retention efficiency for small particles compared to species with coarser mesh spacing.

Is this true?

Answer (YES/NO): YES